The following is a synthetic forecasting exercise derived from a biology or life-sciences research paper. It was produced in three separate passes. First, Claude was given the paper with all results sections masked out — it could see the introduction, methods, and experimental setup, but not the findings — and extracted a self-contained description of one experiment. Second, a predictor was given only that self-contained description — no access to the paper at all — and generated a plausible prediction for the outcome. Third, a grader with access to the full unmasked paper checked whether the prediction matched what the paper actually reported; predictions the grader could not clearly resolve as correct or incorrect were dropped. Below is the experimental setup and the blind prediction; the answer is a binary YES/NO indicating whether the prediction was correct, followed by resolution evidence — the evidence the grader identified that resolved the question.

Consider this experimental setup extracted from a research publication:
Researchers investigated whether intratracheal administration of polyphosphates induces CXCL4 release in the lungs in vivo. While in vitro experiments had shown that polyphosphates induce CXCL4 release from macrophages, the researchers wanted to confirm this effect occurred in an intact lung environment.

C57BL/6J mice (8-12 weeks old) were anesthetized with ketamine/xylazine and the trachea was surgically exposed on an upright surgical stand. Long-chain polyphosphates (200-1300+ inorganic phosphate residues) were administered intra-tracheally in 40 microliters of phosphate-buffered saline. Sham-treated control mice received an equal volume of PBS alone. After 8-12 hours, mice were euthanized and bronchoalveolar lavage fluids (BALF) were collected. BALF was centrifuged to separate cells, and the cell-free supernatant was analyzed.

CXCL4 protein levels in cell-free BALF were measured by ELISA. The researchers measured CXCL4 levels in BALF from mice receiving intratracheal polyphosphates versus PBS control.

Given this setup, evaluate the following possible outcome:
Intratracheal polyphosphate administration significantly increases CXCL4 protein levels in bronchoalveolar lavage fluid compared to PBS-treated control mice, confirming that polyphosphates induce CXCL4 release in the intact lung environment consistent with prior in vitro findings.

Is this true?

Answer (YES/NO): YES